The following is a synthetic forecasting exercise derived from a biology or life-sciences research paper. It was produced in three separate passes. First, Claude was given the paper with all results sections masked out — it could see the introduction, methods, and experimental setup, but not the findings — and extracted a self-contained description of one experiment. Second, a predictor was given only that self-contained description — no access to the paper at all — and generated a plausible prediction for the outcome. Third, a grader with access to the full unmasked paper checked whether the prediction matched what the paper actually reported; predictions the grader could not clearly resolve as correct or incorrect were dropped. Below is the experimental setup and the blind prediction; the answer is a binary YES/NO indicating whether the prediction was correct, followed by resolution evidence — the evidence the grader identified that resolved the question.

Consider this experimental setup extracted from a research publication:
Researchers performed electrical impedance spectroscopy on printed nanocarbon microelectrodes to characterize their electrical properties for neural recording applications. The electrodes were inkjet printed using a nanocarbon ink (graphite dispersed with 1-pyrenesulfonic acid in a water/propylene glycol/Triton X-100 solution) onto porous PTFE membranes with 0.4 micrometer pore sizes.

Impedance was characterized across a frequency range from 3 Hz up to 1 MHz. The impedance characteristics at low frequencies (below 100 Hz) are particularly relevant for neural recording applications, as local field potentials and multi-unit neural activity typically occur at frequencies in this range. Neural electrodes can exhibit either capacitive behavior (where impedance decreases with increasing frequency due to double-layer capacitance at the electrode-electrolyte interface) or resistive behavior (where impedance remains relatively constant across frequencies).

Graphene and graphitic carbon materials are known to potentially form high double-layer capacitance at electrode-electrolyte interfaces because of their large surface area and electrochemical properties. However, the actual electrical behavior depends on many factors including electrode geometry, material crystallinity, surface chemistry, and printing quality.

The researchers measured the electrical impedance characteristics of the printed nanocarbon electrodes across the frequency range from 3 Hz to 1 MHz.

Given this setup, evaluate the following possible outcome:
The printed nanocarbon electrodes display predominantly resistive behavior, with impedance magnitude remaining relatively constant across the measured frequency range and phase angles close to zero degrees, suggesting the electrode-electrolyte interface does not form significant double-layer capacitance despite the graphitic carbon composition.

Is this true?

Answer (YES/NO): NO